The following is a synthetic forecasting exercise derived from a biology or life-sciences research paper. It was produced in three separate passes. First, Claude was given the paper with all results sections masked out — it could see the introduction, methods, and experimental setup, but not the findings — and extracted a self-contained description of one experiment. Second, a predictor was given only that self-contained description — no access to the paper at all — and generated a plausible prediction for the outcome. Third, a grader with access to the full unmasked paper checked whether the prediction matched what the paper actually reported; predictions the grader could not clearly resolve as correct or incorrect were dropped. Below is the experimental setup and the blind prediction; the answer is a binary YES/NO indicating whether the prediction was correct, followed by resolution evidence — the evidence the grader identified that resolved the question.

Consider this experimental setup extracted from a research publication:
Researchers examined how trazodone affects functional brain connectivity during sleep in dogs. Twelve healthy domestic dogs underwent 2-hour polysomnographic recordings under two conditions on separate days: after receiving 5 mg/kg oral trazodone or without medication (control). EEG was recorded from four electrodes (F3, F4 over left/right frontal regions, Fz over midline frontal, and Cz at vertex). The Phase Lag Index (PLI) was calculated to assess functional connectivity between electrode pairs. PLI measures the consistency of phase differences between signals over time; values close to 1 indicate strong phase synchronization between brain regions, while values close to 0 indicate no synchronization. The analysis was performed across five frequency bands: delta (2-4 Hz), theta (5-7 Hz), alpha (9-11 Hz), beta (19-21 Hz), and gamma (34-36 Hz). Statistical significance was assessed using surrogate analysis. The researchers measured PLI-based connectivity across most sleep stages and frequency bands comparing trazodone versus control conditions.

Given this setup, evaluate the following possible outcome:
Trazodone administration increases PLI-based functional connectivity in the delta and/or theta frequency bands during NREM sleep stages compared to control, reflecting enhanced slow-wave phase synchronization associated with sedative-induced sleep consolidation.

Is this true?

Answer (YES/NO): YES